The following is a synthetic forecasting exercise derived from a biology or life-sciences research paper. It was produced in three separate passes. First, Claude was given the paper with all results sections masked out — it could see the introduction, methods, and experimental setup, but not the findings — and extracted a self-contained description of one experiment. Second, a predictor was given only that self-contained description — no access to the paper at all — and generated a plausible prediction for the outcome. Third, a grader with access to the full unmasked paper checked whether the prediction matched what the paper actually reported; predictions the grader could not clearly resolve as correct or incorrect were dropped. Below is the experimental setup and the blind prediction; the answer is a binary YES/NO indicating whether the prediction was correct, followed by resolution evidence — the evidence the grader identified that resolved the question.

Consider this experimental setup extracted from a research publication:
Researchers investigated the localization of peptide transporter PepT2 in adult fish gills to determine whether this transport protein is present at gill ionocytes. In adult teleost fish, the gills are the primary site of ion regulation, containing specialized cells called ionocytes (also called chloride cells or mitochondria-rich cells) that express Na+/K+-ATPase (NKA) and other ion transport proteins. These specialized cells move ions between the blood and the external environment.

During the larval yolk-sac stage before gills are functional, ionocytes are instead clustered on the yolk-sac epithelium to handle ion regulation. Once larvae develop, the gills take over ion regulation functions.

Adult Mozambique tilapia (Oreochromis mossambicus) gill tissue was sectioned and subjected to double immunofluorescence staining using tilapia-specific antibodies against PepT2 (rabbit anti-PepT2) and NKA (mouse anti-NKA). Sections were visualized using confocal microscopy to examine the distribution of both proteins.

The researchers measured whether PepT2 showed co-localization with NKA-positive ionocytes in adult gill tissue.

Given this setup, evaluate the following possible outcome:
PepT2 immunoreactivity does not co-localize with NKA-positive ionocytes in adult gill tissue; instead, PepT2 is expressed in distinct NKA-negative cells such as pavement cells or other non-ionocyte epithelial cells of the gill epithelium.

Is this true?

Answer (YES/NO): NO